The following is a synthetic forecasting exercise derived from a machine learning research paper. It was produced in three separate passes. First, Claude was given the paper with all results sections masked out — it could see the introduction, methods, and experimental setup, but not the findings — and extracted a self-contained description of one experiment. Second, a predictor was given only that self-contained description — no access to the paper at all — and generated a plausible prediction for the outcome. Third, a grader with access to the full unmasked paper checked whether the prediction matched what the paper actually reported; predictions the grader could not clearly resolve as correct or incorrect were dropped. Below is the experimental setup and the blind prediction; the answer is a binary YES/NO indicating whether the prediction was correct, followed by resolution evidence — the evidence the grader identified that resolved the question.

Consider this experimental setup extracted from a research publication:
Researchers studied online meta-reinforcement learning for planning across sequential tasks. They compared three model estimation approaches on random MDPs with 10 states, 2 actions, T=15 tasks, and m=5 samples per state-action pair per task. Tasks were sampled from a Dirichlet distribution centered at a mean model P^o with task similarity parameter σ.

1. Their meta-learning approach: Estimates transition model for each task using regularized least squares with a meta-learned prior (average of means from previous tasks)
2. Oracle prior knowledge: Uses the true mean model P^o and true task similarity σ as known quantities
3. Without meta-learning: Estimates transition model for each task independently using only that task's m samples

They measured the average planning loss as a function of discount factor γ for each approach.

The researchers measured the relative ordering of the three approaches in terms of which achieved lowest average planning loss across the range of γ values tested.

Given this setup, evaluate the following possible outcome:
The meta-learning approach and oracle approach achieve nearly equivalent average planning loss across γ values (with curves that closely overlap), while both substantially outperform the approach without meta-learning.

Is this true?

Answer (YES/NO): NO